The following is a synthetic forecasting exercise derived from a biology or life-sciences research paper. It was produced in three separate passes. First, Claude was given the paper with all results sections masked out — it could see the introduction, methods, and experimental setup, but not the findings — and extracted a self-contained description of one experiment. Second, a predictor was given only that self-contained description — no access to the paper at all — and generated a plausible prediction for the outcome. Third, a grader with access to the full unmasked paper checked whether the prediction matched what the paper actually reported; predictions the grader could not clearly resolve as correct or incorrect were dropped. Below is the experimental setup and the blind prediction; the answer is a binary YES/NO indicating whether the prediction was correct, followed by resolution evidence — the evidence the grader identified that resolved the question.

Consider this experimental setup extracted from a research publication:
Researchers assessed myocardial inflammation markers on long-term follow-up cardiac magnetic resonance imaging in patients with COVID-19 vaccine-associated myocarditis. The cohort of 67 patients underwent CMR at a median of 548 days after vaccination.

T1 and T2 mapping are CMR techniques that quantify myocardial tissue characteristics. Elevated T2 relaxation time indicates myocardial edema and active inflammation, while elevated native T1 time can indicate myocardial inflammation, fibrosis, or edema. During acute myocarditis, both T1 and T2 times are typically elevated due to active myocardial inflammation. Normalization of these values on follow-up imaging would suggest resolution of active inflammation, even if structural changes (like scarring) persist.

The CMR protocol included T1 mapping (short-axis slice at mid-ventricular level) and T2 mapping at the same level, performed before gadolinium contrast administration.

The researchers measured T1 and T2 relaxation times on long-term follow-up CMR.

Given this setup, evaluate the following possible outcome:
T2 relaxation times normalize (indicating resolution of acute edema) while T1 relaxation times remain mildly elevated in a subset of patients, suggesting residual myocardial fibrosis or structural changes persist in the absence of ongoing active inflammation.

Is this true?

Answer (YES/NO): NO